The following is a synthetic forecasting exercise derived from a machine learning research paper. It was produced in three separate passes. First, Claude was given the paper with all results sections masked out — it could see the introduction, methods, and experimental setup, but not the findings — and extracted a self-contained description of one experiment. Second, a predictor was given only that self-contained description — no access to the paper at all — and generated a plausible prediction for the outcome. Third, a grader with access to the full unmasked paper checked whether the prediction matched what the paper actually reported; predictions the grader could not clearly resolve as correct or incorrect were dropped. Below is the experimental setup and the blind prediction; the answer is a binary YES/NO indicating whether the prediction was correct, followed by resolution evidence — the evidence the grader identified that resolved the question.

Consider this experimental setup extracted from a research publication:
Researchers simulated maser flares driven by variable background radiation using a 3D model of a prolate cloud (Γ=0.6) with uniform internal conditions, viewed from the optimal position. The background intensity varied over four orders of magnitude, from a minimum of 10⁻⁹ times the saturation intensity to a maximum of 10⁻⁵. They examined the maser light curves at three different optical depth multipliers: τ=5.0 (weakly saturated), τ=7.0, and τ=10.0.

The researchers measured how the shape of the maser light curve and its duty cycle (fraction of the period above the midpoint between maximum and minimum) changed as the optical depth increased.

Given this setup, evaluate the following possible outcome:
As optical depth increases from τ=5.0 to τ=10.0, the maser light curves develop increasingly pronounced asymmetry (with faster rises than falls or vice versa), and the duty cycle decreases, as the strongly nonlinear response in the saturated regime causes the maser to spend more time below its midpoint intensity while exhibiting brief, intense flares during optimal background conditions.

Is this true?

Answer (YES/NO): NO